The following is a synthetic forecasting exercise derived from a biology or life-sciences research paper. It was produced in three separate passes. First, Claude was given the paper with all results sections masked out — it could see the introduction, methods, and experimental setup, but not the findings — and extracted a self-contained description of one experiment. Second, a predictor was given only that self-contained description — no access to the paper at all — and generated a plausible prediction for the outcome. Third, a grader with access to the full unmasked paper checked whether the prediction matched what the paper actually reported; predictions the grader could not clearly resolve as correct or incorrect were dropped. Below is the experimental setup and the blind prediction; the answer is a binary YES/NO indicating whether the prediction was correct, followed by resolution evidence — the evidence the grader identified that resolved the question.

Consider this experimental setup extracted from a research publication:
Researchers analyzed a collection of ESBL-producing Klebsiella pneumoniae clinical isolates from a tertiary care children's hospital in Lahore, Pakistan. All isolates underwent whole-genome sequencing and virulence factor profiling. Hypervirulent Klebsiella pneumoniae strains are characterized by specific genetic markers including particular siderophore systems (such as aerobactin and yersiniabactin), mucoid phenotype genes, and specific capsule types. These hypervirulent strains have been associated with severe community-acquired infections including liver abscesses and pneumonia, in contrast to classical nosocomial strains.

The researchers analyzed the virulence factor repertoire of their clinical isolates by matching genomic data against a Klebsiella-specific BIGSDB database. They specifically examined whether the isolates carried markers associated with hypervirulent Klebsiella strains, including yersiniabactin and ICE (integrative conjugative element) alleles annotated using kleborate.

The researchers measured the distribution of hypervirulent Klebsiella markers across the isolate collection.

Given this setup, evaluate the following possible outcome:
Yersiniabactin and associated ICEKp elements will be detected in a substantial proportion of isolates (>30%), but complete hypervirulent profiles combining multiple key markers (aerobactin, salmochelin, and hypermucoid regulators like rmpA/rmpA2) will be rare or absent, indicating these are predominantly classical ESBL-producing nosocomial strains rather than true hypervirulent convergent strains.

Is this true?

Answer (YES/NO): NO